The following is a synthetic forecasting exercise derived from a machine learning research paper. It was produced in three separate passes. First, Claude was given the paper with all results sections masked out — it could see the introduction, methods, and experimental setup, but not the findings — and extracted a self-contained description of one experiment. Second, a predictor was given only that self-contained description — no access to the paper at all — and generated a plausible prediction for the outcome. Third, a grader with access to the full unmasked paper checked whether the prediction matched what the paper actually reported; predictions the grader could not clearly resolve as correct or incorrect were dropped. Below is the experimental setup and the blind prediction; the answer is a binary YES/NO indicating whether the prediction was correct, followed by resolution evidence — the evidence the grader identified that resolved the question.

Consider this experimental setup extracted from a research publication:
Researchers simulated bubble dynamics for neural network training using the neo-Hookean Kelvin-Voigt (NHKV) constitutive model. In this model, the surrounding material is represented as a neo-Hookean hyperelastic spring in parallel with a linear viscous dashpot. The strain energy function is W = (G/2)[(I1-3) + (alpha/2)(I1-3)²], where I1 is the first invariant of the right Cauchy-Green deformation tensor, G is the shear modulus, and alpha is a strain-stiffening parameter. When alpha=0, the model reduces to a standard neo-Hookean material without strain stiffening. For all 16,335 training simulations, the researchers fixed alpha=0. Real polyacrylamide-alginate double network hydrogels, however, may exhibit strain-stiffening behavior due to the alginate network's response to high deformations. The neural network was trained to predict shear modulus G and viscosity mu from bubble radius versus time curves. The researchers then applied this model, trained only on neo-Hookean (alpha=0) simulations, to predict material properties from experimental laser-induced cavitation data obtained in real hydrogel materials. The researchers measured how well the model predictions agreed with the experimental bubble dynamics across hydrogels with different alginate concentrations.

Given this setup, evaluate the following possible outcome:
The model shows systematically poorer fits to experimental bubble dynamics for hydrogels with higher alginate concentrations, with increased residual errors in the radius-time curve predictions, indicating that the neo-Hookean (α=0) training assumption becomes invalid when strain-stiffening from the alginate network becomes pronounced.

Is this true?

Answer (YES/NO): YES